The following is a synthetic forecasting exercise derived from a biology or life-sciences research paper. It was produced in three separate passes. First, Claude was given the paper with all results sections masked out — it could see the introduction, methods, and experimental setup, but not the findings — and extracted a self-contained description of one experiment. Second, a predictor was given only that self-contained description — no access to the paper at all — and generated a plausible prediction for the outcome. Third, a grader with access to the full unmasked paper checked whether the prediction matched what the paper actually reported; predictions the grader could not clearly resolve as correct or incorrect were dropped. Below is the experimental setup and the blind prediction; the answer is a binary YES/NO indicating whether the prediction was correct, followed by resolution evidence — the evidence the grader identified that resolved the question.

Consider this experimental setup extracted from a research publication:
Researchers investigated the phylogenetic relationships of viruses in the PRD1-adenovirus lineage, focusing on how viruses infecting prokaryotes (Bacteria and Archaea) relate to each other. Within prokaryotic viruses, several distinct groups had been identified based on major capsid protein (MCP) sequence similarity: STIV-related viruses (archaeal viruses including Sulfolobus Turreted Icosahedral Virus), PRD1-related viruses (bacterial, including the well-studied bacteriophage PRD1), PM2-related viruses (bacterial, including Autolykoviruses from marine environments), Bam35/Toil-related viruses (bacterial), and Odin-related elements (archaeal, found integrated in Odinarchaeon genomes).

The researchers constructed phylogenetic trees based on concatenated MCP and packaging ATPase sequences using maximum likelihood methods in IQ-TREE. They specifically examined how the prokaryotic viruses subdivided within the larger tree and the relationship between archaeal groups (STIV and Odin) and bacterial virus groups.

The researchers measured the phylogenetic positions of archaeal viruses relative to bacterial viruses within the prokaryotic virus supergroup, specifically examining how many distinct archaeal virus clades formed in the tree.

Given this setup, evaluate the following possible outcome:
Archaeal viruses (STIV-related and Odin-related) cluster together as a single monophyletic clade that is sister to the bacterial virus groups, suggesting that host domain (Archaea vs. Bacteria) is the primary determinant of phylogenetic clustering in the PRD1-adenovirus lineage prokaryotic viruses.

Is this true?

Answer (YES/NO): YES